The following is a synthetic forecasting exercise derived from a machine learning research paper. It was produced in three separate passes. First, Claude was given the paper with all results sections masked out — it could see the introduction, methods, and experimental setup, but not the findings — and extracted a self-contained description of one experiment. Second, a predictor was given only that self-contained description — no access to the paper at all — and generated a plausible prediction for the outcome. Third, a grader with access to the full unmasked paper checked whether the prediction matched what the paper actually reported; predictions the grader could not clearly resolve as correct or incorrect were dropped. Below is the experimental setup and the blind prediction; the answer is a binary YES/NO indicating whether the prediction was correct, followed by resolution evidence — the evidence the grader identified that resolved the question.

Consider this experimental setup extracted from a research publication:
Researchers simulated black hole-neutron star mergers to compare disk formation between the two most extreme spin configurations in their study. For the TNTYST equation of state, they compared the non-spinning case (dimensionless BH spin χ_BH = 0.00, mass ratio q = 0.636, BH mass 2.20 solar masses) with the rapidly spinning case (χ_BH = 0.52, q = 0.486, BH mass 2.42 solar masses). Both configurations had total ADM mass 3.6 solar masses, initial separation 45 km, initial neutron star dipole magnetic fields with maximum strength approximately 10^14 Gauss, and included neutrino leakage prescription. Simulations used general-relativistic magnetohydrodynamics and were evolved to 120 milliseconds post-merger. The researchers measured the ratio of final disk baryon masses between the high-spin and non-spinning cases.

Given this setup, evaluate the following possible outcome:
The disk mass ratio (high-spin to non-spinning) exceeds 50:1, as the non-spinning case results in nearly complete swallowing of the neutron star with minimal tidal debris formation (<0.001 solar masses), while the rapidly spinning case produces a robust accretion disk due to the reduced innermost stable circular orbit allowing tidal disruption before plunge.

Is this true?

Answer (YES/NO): NO